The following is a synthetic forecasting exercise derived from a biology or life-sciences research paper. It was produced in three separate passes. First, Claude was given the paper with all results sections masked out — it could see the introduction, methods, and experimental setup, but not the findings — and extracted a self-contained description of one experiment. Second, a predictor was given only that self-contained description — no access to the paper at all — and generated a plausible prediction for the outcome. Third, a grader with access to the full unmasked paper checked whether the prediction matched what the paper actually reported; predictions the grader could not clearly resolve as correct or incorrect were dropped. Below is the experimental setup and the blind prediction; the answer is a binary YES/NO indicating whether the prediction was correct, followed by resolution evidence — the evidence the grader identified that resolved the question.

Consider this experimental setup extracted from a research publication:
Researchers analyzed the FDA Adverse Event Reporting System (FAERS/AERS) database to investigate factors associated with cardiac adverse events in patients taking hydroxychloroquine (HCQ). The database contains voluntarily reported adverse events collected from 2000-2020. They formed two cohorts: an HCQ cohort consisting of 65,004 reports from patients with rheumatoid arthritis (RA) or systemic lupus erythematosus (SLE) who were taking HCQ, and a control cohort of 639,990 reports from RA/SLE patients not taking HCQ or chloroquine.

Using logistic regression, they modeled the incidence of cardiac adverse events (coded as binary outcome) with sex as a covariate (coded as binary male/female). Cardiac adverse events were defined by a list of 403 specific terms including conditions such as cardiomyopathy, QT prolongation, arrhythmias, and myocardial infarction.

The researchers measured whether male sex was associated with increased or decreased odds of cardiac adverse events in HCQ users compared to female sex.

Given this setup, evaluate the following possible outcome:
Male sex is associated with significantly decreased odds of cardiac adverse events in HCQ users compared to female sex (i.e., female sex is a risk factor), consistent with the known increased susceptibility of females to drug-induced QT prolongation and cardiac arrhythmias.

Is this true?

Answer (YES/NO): NO